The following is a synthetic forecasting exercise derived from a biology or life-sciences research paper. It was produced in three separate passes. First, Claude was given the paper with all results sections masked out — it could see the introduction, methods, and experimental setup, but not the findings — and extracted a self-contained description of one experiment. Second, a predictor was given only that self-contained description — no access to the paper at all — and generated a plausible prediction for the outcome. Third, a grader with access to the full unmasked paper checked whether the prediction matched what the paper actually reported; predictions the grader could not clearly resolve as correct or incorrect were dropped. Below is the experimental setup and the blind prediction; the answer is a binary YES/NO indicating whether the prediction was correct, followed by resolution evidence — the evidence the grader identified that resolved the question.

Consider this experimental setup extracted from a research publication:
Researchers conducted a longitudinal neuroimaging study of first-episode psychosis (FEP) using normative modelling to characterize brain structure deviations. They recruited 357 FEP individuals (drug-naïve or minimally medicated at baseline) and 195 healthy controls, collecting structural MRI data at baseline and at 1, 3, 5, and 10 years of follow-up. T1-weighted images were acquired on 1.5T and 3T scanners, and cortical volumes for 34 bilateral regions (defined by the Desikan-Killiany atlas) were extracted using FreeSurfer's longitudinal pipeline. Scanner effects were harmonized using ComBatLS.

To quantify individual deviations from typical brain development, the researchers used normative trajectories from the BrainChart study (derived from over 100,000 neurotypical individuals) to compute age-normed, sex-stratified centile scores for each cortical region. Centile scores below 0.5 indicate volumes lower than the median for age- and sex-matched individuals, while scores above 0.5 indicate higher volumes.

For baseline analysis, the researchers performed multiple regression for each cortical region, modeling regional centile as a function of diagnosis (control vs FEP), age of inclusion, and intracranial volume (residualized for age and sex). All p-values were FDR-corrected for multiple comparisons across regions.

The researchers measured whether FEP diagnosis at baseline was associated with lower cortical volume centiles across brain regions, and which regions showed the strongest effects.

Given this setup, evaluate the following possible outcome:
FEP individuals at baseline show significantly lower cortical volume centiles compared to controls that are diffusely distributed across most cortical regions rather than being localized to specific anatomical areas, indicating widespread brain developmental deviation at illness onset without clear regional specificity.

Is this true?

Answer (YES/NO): YES